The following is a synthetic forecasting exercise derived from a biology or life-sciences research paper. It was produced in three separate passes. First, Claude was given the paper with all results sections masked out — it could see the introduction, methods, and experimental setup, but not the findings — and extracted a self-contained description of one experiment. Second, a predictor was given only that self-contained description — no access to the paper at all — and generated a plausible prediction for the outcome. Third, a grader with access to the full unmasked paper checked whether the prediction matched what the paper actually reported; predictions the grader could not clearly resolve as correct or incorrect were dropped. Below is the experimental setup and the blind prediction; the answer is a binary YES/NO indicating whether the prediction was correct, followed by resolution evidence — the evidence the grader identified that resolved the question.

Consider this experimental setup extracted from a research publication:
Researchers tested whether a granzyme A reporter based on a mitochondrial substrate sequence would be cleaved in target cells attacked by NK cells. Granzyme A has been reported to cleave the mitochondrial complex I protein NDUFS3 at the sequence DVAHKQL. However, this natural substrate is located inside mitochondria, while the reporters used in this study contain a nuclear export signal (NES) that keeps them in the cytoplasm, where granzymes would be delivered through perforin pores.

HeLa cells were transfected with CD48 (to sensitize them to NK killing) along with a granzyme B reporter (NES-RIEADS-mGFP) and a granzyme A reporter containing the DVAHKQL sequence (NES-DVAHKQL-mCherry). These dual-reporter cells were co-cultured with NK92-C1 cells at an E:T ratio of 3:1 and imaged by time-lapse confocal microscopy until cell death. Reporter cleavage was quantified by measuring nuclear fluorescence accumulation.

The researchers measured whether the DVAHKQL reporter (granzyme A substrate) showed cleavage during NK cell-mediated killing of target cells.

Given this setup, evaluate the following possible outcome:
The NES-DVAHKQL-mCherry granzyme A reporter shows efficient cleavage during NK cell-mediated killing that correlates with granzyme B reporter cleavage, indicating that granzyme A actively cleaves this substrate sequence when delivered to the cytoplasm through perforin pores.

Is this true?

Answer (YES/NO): NO